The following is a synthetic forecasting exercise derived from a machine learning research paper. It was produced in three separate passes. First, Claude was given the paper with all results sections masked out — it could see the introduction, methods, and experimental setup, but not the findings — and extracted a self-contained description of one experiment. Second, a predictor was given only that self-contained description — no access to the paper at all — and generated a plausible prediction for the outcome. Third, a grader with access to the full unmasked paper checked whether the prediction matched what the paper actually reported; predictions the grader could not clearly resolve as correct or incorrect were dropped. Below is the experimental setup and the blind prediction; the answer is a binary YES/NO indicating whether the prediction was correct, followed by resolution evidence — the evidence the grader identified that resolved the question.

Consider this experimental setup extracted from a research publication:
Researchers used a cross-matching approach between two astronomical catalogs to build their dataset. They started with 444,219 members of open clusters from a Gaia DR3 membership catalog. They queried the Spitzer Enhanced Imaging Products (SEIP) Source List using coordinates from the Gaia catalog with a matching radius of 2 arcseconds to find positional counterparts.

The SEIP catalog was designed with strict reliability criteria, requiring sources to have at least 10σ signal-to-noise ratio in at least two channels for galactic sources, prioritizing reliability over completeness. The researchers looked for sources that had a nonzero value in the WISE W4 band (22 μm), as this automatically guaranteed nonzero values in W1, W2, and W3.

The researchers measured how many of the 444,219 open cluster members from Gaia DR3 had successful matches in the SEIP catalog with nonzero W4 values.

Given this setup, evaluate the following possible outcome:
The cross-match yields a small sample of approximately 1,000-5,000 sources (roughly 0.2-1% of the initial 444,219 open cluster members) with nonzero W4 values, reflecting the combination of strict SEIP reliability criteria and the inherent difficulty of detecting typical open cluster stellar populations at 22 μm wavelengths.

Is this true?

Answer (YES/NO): NO